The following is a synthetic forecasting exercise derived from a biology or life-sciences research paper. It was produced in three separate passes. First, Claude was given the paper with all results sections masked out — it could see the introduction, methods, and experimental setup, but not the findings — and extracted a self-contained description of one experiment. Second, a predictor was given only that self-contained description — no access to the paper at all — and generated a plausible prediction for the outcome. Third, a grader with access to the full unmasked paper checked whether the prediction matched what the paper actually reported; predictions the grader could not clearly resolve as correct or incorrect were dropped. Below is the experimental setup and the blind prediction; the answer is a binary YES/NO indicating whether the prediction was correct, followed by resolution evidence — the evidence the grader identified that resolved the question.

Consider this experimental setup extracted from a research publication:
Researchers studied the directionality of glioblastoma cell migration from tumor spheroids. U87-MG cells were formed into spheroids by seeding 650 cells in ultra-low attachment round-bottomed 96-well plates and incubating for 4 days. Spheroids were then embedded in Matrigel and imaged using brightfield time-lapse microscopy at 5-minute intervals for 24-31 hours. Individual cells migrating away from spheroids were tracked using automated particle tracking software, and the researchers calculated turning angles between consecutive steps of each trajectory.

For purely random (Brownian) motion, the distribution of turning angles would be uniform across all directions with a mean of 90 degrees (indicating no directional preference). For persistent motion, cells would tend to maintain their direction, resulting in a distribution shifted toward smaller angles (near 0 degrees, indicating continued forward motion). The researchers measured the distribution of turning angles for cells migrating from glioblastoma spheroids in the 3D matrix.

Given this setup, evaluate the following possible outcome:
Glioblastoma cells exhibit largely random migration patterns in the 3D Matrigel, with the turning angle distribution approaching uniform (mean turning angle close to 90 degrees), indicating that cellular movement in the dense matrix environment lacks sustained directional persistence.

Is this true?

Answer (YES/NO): NO